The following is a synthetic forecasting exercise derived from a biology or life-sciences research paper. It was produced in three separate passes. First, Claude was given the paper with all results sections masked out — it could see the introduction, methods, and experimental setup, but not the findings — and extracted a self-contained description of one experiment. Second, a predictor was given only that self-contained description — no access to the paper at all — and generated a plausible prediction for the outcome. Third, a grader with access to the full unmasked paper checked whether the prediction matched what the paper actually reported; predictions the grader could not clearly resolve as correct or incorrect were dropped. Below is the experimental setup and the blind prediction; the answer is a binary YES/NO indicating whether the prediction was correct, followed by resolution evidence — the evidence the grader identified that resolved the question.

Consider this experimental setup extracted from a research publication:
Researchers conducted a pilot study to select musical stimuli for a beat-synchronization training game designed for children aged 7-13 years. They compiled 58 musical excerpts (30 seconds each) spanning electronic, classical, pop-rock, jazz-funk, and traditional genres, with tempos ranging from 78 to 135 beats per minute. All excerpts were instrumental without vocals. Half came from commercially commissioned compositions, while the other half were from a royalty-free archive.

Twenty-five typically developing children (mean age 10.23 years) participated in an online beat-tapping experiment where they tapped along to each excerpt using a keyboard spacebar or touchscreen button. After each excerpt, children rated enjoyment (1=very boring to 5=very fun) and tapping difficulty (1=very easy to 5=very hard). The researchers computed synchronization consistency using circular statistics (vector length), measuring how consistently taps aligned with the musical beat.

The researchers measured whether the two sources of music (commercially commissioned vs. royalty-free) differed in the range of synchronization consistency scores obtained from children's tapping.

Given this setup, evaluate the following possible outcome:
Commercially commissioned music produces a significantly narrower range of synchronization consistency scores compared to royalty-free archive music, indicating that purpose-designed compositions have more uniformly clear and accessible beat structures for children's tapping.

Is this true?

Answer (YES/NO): NO